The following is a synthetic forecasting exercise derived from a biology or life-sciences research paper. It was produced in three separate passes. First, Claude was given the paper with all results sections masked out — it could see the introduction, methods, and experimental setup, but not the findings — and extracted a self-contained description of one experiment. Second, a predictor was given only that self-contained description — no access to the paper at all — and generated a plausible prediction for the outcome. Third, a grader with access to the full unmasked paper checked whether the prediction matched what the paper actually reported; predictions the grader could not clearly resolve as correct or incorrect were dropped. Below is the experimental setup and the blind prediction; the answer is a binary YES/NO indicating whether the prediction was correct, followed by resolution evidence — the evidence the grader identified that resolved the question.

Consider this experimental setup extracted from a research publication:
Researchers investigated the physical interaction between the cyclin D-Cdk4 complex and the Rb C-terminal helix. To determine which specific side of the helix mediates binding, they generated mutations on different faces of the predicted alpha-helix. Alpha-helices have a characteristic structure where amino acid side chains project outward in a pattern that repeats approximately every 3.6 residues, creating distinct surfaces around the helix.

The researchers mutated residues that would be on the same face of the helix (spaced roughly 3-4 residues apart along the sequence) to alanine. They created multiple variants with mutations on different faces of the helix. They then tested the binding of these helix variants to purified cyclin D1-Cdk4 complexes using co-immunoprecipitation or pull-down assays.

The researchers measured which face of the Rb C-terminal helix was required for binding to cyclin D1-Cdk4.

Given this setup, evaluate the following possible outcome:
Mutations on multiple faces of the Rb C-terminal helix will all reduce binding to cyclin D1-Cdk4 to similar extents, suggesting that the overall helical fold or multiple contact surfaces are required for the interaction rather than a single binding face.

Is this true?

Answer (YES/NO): NO